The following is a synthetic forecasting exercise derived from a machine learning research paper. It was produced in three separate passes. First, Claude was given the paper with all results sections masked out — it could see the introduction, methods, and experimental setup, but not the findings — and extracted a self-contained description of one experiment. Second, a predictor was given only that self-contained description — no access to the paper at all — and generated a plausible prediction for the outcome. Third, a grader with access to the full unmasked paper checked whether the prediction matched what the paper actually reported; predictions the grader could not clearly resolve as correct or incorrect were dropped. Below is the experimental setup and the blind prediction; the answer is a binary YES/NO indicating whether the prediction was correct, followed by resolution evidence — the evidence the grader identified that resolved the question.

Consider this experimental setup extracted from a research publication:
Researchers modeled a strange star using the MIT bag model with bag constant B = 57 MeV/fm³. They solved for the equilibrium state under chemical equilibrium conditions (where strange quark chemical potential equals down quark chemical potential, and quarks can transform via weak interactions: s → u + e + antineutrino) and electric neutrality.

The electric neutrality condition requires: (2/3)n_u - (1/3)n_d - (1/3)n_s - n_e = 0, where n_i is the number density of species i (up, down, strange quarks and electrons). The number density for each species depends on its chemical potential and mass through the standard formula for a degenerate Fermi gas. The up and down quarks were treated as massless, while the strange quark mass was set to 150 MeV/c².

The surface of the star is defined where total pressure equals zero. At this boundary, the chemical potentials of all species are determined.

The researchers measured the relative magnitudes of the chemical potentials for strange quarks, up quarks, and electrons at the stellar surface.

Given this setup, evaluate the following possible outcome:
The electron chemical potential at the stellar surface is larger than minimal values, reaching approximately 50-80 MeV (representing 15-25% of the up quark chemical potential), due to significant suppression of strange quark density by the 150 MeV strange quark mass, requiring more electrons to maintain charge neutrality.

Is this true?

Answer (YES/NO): NO